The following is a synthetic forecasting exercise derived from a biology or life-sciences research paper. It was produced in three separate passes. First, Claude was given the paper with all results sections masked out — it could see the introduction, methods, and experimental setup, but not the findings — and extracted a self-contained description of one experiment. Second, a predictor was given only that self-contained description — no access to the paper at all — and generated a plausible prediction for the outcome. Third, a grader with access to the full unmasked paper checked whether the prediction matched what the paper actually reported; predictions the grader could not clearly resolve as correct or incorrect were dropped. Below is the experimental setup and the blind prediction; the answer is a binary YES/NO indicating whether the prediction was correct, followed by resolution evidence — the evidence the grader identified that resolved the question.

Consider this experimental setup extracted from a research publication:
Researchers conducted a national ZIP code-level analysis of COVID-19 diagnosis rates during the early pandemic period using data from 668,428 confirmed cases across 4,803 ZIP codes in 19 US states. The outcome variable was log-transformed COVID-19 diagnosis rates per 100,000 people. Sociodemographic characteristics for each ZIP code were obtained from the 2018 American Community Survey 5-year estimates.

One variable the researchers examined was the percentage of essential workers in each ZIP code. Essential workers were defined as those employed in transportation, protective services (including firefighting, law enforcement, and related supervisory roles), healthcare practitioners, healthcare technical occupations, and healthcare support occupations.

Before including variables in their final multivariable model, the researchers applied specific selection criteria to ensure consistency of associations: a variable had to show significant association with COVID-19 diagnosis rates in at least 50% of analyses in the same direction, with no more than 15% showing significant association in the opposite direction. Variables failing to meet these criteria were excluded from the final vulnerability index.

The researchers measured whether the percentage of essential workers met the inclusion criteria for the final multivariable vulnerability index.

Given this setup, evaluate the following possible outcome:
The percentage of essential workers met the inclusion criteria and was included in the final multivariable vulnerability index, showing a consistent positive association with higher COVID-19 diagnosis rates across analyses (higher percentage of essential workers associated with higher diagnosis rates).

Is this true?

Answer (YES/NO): NO